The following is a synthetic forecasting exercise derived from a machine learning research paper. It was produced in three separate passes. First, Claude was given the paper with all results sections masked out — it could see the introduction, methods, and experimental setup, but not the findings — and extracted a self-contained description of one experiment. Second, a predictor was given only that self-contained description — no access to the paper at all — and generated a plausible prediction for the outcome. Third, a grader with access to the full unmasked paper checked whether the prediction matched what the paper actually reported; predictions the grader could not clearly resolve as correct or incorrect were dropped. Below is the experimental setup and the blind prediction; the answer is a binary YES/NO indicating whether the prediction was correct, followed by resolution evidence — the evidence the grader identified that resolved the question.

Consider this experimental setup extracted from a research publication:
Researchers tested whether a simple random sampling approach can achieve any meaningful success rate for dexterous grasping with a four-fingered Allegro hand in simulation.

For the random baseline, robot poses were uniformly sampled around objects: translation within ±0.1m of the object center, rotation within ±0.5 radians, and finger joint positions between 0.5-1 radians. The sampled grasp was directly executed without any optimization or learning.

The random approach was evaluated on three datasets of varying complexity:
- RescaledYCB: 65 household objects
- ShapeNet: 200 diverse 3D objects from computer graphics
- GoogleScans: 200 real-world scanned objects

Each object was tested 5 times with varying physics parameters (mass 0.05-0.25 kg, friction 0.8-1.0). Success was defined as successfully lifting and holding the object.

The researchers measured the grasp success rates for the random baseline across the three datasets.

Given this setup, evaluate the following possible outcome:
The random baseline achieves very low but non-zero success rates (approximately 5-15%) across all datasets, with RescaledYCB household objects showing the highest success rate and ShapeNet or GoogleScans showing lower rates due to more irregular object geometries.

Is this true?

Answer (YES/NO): NO